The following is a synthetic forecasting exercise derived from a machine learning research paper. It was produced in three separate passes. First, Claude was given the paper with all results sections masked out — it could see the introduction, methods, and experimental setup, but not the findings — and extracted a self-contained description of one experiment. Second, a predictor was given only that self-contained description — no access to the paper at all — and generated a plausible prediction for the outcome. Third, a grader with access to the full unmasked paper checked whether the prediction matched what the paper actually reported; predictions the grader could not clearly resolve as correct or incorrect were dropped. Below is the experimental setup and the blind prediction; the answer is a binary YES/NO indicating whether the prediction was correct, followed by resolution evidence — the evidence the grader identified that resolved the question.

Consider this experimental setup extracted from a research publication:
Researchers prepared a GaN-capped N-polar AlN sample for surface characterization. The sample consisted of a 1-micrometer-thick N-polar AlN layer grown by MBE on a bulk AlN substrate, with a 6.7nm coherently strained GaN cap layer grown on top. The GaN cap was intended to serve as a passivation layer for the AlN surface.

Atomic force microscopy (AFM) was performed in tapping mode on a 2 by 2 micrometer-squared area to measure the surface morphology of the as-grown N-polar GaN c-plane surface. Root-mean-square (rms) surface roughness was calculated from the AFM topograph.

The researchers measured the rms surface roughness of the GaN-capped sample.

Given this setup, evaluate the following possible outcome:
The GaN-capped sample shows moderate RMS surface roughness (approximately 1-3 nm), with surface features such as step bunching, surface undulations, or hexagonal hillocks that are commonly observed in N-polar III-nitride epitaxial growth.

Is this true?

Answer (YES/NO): NO